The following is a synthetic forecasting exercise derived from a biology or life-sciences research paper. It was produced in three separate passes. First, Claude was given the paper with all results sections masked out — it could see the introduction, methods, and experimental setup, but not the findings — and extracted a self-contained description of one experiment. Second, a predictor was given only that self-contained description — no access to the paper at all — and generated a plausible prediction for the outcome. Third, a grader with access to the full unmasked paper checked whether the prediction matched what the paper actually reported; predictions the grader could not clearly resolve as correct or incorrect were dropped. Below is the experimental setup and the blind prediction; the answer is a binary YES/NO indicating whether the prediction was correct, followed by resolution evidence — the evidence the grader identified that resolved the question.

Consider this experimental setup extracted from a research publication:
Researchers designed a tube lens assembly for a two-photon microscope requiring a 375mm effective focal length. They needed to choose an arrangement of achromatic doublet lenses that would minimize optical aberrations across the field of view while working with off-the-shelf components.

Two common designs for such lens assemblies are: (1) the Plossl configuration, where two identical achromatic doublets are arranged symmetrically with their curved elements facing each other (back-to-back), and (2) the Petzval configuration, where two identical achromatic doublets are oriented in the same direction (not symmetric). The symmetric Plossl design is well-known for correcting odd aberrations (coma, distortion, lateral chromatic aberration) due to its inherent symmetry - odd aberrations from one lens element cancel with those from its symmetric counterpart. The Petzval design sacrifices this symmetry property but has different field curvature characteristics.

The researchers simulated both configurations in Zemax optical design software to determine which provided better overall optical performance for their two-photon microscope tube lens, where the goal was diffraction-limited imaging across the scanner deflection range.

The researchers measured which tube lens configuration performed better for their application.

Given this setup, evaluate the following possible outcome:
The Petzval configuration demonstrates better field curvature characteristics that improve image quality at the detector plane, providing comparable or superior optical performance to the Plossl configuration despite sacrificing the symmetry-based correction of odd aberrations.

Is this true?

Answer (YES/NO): YES